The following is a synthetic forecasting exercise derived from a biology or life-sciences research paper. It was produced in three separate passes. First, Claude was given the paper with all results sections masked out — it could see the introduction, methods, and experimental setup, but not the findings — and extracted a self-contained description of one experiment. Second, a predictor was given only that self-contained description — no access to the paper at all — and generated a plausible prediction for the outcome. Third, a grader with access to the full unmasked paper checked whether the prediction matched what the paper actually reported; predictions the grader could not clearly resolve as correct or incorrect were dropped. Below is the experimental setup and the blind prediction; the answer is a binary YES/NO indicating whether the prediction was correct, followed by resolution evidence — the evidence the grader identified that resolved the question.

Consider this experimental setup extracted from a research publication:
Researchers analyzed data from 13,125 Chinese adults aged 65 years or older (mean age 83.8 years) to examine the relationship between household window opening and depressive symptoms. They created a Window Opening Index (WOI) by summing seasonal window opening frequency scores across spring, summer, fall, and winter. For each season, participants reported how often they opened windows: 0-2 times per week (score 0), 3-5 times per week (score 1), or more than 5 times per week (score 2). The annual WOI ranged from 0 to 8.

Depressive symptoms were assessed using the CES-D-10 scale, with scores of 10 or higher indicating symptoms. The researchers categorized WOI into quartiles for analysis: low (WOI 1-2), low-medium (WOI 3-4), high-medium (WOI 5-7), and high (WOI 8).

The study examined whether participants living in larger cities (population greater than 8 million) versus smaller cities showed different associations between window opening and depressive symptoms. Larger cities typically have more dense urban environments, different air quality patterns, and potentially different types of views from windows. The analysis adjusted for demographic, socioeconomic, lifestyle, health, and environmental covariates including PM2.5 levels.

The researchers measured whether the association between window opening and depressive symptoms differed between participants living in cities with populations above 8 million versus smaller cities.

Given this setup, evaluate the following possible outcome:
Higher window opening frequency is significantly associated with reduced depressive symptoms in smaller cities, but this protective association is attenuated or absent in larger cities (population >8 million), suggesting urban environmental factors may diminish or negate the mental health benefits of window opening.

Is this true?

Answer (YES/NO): NO